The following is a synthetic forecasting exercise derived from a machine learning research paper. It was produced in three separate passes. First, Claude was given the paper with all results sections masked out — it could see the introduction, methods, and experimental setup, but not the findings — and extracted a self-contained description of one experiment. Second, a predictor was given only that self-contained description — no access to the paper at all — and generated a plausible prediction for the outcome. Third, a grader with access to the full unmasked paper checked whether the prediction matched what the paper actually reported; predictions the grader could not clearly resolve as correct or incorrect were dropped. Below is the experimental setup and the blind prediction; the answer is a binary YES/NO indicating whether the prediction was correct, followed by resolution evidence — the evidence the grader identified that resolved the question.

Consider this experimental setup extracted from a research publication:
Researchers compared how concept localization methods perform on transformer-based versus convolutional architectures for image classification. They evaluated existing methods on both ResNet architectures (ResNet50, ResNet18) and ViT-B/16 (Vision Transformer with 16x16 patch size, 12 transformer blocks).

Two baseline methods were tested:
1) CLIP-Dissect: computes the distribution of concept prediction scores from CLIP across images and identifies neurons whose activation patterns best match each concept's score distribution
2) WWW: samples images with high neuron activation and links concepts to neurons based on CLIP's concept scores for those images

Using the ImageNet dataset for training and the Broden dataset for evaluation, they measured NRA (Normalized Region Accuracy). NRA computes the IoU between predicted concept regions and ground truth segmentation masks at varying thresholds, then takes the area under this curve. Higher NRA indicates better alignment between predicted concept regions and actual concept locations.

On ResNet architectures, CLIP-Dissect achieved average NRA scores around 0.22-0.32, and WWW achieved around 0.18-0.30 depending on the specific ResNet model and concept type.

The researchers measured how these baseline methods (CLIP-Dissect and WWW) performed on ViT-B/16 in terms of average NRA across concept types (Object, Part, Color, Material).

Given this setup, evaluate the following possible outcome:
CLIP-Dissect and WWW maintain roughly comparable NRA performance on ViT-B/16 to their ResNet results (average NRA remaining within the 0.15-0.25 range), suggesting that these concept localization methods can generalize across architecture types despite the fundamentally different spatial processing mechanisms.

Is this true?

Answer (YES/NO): NO